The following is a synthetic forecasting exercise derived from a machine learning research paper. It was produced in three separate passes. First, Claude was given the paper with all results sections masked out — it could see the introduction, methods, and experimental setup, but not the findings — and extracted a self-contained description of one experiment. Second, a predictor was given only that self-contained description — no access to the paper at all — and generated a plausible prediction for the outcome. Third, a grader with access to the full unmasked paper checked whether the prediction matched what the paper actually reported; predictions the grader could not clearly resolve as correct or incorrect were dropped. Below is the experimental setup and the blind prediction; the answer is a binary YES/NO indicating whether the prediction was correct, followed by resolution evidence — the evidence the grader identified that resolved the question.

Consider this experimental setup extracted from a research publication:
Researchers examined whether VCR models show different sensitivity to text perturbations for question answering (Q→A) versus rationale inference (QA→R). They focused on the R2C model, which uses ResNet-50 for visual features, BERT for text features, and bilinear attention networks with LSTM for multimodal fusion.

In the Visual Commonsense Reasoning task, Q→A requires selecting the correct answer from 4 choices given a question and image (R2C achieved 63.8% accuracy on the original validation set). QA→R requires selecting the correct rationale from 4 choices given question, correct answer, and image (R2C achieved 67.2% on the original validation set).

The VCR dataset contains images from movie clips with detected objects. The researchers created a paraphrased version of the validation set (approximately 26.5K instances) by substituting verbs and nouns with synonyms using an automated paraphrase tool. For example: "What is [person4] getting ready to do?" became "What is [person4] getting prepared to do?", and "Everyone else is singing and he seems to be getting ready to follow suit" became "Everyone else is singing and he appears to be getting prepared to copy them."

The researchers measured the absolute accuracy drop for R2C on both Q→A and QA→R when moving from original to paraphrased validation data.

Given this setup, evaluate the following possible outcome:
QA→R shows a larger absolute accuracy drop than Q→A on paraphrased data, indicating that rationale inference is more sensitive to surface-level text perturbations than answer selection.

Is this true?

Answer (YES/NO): YES